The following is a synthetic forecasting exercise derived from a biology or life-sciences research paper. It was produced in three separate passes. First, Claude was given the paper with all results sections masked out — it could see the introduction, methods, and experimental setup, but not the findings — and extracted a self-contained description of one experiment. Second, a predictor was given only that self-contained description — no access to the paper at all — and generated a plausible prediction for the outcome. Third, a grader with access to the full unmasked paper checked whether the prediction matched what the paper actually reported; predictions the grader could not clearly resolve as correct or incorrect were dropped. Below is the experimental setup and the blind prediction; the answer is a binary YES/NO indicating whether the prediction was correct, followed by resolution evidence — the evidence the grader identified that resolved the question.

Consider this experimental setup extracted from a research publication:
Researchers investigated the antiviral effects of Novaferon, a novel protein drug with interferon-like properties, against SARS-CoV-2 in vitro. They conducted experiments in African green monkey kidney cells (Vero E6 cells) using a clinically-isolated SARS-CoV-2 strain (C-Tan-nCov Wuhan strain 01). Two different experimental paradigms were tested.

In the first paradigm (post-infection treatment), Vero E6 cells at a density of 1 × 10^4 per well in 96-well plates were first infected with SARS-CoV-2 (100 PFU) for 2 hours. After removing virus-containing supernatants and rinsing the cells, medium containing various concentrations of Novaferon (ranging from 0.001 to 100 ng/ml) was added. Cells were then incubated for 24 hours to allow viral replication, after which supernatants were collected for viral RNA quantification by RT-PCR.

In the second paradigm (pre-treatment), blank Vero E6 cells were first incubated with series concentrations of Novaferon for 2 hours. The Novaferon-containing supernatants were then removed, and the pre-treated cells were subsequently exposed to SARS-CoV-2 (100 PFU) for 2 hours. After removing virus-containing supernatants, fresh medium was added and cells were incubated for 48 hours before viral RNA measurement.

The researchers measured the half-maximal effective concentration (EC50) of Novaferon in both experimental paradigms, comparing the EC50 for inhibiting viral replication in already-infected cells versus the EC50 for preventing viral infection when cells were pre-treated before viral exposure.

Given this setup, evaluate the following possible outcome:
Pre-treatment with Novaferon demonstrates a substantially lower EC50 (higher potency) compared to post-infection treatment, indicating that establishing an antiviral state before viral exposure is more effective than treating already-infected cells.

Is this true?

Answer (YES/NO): YES